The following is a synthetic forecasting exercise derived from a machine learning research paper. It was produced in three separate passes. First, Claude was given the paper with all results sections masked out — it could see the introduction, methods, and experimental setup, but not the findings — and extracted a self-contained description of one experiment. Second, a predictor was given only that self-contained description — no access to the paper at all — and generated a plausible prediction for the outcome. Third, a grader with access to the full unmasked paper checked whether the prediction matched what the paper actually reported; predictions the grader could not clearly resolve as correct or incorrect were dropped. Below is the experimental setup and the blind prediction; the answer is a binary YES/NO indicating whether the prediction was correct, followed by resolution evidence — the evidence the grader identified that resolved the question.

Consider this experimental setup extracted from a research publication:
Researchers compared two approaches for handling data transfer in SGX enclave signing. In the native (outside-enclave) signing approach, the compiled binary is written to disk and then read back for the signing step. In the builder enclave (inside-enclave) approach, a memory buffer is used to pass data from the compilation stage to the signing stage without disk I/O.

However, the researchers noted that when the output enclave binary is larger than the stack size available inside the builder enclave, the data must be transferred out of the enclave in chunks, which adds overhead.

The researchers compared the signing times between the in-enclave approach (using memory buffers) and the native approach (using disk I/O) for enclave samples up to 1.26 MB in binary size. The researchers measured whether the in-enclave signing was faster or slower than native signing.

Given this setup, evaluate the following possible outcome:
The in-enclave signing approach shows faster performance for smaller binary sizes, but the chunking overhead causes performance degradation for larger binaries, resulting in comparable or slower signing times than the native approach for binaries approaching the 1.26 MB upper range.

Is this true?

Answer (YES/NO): NO